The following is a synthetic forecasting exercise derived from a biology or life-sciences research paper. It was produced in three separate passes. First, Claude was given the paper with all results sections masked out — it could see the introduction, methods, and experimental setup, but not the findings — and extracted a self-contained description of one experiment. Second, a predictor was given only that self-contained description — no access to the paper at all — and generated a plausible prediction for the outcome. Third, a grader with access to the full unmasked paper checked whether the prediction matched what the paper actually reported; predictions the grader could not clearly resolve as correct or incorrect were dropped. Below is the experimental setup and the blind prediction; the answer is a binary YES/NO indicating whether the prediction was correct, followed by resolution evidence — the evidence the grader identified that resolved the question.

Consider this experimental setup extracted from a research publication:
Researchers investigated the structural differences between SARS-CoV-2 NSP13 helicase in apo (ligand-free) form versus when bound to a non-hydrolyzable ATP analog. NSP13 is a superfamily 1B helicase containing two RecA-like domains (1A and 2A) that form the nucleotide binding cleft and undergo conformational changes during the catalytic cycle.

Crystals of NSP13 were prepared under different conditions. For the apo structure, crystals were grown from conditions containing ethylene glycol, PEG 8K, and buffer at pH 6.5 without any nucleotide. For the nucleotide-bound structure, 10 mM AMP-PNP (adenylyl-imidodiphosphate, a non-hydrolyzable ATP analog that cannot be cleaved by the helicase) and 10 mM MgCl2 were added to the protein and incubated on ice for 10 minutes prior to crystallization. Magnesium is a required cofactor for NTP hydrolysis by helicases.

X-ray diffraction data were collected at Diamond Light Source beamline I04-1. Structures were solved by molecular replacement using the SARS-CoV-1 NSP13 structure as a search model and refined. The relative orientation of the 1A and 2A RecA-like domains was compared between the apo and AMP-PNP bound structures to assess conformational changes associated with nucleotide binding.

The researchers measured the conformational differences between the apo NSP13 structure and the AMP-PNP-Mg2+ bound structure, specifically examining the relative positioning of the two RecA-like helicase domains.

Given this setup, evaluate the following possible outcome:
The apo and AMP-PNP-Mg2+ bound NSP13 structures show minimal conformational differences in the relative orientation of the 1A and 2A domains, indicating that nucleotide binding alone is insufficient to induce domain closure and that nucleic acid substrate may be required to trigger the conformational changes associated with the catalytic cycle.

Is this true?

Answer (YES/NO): NO